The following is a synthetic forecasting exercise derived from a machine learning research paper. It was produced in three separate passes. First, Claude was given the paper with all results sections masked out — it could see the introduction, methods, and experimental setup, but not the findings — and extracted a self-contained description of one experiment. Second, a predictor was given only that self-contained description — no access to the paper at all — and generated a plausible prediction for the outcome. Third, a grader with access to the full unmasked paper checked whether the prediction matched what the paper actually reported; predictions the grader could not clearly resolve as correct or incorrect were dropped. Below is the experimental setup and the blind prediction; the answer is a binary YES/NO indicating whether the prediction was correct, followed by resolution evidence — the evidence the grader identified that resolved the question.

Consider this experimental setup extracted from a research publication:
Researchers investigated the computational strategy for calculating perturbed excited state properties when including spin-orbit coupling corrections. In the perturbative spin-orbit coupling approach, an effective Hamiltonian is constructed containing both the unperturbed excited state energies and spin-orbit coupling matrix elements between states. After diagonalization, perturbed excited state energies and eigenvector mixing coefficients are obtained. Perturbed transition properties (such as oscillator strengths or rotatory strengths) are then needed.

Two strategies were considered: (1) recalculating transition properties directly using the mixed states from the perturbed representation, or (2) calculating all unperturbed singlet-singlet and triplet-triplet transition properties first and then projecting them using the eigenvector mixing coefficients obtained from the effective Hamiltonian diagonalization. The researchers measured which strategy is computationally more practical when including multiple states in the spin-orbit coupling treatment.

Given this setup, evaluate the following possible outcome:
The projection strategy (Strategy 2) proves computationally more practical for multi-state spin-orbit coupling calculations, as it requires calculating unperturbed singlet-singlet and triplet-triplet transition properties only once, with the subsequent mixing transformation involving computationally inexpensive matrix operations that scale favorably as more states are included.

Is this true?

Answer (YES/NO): YES